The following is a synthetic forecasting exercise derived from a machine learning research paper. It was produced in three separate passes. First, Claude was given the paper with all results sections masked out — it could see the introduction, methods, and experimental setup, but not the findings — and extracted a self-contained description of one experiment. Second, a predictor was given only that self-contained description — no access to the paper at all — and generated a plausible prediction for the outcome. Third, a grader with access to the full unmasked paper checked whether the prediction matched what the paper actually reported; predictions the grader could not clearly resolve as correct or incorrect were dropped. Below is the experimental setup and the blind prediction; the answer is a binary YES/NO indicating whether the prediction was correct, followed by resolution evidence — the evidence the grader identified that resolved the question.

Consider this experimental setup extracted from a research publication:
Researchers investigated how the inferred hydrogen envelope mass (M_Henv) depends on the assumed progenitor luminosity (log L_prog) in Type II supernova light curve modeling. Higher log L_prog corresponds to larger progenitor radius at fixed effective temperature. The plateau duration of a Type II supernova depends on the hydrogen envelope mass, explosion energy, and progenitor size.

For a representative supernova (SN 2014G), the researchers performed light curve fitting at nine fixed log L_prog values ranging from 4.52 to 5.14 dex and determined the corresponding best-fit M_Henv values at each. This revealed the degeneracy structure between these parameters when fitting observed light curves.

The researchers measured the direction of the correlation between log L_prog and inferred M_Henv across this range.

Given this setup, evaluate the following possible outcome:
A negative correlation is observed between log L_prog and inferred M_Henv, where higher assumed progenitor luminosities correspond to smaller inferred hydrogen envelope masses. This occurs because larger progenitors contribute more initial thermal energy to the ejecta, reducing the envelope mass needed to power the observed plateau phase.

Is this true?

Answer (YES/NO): YES